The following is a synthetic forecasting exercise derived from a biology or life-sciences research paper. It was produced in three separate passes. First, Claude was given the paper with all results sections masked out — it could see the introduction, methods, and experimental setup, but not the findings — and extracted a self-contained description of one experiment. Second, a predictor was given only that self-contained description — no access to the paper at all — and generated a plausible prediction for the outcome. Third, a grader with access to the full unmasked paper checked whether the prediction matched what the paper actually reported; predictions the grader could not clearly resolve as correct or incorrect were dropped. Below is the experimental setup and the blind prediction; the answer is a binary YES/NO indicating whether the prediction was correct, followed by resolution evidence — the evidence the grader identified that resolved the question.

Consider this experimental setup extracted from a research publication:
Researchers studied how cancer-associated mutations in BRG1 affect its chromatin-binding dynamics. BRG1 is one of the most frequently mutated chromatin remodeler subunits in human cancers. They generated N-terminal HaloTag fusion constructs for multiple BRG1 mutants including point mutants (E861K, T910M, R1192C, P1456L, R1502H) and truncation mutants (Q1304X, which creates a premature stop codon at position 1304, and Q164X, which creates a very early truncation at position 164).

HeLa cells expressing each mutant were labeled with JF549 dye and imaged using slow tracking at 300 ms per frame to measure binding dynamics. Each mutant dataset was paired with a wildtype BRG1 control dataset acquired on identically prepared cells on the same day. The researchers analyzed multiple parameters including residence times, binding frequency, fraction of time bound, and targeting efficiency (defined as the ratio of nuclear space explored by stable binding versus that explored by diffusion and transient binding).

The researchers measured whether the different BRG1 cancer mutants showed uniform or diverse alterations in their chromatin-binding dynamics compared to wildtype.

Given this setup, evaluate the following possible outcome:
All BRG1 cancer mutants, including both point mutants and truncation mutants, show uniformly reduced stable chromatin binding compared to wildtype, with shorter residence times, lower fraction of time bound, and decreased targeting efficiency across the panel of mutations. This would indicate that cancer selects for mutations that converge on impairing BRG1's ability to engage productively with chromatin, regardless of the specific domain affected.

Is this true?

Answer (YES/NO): NO